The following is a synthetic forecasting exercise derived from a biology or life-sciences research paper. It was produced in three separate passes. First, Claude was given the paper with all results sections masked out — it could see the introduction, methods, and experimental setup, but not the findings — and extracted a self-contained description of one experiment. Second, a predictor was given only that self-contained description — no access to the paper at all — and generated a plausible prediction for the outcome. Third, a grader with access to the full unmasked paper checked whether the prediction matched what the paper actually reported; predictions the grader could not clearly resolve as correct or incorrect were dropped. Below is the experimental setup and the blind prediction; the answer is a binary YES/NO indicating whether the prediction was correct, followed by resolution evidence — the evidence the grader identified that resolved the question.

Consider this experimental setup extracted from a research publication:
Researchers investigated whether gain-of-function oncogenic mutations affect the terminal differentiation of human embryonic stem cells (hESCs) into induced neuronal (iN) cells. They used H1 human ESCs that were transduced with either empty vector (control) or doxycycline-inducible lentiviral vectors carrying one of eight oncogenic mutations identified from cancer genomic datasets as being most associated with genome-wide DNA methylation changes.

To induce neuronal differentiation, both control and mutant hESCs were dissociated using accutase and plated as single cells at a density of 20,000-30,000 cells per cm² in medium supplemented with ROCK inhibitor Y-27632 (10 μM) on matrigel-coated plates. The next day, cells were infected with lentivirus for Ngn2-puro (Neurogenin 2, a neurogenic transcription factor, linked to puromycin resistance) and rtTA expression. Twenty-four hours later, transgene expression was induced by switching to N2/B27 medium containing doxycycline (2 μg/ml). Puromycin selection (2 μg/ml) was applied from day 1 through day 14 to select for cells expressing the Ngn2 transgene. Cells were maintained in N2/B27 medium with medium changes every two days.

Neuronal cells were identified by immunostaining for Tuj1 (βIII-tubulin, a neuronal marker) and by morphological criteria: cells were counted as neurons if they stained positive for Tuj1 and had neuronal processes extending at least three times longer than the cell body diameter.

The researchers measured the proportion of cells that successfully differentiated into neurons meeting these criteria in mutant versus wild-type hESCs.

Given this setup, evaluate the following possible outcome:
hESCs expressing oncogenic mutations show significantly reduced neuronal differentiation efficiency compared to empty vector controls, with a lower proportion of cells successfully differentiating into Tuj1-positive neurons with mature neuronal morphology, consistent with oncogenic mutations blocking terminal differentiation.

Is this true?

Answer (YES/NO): YES